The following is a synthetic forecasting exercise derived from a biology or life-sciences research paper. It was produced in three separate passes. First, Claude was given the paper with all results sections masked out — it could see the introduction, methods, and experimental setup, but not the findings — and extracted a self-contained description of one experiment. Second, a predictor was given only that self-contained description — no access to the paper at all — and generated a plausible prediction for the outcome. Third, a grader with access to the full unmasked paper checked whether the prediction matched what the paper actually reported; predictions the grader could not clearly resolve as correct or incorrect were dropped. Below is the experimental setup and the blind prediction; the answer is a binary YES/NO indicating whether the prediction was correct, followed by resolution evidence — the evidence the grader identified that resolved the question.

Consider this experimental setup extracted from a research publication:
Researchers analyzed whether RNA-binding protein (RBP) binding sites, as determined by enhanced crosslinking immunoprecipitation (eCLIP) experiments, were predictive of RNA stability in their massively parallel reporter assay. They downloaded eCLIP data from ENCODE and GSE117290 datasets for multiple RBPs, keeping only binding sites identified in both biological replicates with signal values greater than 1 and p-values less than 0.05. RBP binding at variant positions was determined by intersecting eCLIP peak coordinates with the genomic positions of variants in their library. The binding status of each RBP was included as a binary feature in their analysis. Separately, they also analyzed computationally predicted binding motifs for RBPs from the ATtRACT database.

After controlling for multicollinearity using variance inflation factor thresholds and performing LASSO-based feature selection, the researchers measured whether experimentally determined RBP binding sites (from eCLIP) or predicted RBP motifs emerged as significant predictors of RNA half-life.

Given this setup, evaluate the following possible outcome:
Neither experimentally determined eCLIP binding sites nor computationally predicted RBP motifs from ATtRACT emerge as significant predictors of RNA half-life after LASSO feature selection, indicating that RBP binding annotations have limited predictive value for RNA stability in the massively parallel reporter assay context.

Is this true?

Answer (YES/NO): NO